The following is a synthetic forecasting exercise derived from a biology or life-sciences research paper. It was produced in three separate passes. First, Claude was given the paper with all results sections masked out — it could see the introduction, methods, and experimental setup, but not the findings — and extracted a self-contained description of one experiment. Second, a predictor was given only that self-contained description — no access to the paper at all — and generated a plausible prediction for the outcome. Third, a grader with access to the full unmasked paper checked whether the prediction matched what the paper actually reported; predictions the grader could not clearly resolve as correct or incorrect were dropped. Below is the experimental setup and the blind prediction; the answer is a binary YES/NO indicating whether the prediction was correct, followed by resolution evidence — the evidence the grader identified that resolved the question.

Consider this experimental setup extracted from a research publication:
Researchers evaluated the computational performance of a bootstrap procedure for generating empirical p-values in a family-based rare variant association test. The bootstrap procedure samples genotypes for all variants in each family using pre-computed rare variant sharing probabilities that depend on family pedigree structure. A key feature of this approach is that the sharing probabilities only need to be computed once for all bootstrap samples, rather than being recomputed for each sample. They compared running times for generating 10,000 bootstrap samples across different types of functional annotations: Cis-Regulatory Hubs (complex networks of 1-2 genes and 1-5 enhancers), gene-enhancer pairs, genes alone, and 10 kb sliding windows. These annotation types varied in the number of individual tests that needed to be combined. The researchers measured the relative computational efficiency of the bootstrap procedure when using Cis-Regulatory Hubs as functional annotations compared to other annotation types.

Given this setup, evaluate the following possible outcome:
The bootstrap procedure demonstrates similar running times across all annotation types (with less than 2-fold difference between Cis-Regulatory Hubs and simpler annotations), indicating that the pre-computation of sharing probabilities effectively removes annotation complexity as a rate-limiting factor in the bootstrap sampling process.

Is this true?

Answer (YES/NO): NO